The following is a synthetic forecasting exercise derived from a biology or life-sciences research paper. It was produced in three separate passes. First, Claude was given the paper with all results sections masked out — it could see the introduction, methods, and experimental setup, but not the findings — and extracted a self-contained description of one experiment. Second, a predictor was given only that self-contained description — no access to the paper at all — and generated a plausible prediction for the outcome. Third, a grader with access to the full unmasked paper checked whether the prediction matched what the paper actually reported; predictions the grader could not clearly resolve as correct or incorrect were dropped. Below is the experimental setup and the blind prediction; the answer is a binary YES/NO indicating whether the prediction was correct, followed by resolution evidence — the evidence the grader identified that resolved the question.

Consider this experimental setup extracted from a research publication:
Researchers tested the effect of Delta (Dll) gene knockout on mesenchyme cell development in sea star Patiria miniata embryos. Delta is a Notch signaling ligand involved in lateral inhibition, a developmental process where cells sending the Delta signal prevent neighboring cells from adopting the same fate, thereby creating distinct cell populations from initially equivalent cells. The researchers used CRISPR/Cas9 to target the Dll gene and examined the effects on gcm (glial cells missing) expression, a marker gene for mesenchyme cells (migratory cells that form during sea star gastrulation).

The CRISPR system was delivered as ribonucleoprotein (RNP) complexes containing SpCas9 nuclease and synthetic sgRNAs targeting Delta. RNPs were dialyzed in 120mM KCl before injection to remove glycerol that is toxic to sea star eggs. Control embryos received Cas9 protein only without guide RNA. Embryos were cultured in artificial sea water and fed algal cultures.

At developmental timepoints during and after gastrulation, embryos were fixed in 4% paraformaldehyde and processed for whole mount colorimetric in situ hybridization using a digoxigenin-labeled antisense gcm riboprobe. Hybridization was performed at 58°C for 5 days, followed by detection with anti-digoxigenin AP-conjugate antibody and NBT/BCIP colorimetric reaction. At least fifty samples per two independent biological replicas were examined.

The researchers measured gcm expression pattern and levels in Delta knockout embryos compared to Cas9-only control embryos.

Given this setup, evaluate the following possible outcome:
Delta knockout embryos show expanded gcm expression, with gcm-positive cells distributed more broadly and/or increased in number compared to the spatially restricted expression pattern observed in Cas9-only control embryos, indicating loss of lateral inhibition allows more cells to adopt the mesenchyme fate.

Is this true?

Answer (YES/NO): YES